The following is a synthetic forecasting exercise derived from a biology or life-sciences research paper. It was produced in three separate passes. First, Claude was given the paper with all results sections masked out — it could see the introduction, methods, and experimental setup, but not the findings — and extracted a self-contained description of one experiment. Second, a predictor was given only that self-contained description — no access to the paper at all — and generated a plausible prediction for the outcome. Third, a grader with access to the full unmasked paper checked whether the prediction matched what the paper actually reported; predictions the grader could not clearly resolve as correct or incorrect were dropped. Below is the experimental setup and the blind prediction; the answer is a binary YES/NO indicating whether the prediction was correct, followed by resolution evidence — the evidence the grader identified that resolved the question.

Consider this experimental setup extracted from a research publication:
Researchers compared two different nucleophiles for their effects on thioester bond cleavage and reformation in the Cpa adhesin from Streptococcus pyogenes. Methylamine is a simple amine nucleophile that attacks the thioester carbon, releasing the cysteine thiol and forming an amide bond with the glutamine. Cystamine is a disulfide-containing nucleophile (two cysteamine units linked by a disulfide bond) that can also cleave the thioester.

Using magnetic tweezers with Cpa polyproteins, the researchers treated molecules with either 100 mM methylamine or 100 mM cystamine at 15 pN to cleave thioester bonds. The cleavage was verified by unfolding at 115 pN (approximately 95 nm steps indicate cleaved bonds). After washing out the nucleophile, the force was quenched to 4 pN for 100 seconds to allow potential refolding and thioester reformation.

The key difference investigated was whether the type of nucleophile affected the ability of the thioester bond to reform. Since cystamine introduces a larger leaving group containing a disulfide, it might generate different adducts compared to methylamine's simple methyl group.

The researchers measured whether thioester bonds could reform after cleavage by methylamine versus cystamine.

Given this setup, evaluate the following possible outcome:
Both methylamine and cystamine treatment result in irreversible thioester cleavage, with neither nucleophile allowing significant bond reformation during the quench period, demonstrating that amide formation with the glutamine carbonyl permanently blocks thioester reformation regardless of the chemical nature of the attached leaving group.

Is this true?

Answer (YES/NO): NO